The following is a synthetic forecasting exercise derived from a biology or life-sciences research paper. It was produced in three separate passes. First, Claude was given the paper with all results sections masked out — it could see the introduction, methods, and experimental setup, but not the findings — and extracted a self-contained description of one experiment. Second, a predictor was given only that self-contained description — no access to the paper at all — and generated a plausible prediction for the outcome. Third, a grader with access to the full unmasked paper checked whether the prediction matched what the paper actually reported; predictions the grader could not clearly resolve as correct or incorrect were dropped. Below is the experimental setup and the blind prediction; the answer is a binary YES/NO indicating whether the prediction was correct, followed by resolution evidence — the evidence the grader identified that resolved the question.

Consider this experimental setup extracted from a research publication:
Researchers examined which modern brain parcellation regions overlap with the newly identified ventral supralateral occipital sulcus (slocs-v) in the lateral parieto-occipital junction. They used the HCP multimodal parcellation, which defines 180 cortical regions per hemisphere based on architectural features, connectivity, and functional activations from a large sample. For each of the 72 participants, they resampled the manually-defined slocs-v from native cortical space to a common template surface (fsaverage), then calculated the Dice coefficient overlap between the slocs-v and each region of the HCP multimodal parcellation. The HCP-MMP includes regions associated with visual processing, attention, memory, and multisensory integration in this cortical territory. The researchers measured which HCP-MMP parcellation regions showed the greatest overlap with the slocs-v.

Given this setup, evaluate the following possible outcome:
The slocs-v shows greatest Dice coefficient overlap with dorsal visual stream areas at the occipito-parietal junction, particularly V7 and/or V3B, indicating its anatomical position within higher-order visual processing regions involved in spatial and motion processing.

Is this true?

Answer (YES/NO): NO